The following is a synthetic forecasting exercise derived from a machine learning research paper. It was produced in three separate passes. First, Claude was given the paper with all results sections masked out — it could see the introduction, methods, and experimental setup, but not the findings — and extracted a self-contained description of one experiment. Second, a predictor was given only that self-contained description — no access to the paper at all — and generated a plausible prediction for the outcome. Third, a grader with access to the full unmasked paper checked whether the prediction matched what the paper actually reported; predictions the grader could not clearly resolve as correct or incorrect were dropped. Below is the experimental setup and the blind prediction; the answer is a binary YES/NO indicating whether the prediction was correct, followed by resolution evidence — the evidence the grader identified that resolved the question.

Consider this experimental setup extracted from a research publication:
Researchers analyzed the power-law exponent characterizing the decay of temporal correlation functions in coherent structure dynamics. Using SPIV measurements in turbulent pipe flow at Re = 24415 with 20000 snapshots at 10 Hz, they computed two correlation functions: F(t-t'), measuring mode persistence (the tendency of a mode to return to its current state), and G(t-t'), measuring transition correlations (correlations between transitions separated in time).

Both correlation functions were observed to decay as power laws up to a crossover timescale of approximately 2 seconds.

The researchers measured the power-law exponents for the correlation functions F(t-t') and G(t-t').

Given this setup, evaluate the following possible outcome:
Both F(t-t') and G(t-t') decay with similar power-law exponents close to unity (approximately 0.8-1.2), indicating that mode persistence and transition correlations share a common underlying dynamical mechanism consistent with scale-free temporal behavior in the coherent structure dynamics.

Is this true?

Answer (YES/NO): YES